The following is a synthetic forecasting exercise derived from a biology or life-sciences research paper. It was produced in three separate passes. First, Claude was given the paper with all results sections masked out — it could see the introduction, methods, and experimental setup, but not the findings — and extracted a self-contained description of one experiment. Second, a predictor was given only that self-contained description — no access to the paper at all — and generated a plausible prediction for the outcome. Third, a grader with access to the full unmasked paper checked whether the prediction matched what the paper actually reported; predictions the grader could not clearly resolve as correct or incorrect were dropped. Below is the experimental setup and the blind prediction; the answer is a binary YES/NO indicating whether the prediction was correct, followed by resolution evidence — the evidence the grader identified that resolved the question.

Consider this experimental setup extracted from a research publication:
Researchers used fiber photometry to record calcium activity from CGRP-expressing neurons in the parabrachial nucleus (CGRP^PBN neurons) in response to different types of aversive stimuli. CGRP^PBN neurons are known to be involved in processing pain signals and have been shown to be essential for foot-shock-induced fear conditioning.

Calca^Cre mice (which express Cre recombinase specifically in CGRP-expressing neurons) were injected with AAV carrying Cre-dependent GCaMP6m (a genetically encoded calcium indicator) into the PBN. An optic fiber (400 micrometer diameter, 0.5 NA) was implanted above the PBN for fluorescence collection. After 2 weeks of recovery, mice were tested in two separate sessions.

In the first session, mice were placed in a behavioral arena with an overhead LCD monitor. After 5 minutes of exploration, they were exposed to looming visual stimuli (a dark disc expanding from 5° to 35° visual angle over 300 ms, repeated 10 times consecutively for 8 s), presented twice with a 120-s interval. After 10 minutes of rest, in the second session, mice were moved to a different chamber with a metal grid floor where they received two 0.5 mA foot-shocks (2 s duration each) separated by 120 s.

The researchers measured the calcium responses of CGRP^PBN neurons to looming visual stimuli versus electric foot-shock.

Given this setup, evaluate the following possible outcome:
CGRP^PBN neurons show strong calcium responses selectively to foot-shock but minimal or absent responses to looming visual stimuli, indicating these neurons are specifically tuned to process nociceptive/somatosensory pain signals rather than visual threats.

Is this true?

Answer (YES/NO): NO